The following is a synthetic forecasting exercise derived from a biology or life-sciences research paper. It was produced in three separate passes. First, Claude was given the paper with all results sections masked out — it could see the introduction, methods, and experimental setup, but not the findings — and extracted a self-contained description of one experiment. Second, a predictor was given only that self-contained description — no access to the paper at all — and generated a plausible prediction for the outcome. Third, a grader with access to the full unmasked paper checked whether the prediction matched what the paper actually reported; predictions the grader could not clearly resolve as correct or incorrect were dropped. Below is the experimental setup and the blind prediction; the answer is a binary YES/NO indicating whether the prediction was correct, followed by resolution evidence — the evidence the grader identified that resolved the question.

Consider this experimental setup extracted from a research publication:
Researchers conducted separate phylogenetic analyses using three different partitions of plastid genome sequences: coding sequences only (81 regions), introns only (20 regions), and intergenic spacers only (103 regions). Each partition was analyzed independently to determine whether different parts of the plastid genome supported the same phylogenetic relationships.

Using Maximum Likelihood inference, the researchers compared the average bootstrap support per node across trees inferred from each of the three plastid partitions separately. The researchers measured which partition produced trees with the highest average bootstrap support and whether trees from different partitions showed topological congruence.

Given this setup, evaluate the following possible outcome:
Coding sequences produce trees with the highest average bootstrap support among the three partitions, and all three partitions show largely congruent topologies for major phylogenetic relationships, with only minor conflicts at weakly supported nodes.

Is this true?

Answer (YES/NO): NO